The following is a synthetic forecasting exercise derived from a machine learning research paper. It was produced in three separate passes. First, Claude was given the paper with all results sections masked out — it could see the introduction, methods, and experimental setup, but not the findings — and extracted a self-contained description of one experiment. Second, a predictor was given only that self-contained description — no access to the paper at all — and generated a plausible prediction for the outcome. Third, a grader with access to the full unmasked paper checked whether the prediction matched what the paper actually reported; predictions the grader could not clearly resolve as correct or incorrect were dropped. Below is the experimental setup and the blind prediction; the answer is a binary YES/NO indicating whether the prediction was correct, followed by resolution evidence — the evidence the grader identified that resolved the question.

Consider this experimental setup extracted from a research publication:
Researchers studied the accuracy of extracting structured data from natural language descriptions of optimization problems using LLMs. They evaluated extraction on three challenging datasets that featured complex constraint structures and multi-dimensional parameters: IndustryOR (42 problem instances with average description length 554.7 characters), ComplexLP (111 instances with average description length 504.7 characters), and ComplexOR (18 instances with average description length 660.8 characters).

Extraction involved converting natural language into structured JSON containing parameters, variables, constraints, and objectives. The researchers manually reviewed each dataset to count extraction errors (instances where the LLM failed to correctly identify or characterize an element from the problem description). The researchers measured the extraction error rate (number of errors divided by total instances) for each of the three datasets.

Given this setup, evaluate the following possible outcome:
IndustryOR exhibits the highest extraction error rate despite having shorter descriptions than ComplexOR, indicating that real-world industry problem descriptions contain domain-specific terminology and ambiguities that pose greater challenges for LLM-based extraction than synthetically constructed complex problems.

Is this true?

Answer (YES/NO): YES